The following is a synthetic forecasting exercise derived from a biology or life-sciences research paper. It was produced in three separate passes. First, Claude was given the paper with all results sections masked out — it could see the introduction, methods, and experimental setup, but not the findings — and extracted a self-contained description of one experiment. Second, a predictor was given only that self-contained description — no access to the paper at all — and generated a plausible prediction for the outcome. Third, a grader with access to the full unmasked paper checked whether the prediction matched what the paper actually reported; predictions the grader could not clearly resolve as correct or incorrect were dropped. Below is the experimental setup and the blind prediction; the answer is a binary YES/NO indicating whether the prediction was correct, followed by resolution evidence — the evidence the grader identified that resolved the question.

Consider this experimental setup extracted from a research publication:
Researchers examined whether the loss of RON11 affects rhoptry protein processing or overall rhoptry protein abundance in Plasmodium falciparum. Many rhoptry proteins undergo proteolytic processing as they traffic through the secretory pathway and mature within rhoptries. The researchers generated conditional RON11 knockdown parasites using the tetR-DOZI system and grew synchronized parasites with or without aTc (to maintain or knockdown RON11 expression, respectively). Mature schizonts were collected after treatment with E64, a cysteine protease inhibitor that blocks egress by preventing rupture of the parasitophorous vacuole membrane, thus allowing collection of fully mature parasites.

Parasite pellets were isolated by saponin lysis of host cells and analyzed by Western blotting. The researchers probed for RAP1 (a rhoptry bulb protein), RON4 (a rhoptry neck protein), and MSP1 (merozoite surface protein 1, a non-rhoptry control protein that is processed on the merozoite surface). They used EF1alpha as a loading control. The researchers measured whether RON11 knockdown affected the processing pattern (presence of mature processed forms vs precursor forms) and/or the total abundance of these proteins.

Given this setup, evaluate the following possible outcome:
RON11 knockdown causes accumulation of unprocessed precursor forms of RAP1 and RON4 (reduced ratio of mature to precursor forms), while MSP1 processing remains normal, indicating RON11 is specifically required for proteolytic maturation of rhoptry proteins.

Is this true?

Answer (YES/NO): NO